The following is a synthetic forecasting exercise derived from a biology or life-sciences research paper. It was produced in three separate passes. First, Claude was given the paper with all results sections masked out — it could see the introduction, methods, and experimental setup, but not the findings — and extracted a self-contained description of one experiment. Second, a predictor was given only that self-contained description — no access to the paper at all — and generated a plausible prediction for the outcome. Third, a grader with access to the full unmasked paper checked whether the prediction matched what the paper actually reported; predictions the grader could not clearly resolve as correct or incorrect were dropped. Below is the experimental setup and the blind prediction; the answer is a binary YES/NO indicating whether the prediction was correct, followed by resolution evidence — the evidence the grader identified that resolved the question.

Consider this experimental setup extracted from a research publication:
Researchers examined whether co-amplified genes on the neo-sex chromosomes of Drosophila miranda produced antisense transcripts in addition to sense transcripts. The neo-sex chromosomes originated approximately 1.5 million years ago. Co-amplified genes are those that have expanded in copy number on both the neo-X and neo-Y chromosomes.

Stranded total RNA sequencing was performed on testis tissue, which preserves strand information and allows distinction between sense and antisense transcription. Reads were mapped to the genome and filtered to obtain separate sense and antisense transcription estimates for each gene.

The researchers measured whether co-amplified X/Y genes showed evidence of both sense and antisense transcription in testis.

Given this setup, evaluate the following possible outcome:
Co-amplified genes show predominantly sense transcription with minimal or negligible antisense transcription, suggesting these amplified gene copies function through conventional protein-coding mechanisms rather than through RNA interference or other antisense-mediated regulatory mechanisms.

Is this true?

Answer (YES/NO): NO